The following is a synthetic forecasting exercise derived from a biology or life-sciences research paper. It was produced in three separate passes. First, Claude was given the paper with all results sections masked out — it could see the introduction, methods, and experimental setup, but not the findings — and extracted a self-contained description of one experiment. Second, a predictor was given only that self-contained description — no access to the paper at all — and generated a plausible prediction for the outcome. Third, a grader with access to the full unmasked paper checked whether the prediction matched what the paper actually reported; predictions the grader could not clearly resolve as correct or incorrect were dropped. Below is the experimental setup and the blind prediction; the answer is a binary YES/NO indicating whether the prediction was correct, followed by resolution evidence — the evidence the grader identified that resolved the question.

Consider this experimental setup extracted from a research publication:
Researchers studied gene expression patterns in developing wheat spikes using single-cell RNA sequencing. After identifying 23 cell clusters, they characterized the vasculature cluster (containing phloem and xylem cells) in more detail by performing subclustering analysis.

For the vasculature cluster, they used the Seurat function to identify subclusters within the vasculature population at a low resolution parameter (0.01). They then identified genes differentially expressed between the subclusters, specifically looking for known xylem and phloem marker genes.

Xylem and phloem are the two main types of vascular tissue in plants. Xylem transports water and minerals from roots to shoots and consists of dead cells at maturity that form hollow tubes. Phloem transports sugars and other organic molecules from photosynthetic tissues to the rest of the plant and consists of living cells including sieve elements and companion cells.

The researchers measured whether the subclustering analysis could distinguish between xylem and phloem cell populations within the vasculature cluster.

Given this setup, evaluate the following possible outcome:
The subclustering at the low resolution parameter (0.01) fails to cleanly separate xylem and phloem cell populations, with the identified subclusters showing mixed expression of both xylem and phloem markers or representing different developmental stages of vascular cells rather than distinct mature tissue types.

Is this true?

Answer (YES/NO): NO